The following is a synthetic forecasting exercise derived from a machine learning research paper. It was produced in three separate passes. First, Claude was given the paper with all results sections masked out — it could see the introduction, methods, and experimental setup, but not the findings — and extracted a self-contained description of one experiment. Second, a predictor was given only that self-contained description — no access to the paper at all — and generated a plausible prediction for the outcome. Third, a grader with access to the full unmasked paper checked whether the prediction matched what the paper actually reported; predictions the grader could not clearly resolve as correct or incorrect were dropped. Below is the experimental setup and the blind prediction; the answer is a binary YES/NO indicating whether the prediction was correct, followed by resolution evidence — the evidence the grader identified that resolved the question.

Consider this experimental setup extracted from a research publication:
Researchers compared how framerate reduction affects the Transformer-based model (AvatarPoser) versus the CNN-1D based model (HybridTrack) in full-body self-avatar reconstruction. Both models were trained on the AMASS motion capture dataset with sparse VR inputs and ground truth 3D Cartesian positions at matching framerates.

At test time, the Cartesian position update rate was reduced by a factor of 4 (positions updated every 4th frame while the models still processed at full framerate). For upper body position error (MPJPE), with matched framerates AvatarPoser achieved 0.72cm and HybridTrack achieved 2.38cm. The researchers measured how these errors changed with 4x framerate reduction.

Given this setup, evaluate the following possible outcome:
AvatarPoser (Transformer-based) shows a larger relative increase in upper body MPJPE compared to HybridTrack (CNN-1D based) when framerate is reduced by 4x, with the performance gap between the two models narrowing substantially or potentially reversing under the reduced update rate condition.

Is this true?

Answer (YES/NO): YES